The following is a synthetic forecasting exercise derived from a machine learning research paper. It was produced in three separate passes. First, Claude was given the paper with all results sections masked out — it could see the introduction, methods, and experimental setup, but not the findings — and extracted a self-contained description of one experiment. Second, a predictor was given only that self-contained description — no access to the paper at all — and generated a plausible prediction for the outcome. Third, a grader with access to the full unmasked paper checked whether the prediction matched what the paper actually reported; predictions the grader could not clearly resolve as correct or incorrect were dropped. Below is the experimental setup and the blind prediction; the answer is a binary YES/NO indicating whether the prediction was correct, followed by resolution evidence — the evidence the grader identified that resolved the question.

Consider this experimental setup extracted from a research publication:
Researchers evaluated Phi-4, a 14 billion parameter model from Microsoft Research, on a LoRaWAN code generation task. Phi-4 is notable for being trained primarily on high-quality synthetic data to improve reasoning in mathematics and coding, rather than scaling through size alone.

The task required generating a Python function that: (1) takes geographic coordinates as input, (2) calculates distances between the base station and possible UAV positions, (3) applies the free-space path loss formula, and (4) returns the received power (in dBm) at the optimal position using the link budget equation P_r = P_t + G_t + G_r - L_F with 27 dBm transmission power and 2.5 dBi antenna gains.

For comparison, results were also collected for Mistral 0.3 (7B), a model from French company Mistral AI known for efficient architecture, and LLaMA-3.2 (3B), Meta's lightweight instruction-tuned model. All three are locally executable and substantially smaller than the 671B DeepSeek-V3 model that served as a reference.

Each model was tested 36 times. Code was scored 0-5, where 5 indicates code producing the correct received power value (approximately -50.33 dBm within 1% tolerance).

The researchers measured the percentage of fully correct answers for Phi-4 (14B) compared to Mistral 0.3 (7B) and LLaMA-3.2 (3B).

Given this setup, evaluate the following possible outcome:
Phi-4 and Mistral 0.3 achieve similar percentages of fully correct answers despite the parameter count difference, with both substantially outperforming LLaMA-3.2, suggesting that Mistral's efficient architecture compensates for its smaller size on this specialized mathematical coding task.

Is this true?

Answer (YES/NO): NO